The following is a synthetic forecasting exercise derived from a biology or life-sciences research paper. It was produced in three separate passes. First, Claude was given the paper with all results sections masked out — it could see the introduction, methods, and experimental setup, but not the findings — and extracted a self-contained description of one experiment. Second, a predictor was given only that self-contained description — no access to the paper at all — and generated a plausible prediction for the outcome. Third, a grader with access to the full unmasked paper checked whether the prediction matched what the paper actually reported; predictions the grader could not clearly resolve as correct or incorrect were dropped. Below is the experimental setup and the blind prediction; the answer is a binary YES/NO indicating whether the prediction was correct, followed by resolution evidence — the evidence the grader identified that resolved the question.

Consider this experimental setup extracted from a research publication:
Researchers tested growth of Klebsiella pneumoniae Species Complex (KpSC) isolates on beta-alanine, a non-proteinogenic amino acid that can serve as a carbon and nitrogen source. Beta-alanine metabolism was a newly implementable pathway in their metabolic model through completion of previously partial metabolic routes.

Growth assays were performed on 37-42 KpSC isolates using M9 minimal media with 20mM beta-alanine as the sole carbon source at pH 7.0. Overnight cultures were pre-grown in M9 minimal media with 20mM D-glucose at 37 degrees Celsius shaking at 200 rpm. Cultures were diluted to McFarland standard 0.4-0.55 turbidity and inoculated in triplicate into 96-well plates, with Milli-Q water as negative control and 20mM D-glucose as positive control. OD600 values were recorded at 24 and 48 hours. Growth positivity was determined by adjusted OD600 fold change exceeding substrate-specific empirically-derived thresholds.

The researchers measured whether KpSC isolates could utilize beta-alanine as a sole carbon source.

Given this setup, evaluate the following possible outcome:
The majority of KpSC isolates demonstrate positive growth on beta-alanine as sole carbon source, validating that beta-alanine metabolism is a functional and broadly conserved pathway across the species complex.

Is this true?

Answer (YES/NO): NO